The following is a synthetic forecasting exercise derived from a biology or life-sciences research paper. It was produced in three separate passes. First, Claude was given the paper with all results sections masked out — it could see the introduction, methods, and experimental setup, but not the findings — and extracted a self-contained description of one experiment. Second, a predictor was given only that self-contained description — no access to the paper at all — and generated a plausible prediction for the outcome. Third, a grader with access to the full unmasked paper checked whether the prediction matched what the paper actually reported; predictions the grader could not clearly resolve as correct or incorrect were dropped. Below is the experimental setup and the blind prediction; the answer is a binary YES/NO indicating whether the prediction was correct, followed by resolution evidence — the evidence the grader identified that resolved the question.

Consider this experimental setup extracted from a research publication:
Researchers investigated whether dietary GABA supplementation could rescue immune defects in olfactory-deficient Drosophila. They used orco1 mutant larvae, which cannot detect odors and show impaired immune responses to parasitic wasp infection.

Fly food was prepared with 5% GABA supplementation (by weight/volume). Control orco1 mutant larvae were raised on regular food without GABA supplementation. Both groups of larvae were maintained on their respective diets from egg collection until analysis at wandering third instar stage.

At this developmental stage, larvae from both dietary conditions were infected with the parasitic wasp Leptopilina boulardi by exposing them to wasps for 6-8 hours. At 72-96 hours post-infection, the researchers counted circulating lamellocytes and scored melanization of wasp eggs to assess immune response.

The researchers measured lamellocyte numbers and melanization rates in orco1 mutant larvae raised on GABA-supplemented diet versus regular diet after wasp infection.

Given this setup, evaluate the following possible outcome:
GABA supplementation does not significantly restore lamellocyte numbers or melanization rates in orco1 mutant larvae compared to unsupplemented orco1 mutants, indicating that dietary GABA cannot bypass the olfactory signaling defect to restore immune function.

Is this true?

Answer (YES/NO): NO